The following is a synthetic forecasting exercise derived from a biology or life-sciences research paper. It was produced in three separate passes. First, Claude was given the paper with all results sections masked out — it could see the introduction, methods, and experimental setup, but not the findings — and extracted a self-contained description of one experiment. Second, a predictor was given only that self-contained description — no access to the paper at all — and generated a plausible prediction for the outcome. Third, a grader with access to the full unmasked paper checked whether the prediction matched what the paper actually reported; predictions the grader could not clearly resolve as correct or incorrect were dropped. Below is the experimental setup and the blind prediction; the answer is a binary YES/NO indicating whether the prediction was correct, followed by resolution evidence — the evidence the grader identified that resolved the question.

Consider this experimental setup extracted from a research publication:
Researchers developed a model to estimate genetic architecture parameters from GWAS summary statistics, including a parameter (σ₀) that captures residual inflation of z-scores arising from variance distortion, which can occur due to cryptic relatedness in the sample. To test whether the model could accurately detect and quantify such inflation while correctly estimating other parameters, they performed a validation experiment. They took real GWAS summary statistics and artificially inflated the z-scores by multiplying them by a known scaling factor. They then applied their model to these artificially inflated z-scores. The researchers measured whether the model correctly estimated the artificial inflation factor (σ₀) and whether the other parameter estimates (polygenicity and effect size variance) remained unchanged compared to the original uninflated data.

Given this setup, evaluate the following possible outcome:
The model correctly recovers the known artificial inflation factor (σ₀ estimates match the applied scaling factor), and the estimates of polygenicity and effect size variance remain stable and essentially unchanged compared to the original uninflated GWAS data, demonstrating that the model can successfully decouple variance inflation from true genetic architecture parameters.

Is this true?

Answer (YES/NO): YES